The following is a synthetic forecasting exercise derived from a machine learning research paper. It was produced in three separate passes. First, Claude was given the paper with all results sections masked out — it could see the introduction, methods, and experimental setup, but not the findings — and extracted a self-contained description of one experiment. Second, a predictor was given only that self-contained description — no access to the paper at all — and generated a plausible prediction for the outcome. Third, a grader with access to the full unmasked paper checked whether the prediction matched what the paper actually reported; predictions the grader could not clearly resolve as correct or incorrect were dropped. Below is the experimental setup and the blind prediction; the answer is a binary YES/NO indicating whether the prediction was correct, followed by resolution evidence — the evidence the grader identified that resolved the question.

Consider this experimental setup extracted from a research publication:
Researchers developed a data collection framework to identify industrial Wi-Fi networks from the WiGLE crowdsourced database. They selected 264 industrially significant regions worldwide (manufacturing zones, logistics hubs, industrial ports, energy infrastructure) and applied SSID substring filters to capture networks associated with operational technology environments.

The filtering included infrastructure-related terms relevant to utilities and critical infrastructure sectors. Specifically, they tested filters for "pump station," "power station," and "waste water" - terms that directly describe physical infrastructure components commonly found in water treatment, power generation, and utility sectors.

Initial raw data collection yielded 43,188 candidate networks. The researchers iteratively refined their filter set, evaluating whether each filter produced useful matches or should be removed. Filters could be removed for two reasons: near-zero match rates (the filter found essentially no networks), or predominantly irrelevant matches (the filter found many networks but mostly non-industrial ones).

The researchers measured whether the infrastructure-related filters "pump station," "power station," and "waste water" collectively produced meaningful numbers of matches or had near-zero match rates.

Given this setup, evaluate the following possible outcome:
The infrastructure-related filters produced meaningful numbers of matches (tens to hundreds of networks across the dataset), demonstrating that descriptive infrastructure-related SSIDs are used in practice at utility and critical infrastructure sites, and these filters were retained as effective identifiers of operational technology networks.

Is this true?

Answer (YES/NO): NO